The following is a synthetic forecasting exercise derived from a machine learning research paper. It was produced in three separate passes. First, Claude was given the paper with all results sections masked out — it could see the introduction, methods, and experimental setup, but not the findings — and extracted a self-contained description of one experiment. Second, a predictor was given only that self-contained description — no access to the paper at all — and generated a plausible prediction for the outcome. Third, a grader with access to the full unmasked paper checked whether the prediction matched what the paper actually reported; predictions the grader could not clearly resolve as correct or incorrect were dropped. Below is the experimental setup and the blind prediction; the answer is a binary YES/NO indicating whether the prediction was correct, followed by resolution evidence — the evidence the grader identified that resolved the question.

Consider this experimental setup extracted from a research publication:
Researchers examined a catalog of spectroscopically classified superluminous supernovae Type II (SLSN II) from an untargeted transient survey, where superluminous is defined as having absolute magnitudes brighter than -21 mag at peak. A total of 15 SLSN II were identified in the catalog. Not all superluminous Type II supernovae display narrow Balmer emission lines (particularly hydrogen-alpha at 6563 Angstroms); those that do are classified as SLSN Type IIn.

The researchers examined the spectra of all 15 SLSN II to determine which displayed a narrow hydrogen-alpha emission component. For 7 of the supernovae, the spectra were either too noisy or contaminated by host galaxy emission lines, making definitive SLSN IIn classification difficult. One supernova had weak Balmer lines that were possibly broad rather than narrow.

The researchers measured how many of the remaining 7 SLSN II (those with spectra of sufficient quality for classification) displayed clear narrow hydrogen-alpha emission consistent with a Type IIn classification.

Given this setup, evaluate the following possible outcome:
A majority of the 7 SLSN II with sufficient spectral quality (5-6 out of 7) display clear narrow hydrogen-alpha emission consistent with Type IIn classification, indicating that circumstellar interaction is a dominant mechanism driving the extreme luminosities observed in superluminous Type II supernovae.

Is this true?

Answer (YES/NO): NO